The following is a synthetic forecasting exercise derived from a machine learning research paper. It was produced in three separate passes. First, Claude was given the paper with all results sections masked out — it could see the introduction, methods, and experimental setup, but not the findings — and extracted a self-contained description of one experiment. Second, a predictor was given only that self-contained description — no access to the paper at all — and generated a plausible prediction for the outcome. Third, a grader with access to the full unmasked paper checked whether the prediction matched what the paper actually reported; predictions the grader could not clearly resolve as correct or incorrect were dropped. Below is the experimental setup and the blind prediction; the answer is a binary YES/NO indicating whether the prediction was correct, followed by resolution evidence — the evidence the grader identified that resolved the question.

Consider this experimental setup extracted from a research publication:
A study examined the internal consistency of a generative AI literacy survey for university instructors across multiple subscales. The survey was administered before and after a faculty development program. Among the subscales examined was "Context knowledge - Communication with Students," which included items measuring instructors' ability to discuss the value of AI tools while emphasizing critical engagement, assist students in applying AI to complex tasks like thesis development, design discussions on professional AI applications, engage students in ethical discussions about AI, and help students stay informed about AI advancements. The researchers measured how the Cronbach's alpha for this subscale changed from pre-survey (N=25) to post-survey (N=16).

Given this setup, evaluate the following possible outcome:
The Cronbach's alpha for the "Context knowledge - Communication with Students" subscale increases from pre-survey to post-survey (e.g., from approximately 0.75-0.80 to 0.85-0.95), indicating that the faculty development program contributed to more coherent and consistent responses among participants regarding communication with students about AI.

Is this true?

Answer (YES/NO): YES